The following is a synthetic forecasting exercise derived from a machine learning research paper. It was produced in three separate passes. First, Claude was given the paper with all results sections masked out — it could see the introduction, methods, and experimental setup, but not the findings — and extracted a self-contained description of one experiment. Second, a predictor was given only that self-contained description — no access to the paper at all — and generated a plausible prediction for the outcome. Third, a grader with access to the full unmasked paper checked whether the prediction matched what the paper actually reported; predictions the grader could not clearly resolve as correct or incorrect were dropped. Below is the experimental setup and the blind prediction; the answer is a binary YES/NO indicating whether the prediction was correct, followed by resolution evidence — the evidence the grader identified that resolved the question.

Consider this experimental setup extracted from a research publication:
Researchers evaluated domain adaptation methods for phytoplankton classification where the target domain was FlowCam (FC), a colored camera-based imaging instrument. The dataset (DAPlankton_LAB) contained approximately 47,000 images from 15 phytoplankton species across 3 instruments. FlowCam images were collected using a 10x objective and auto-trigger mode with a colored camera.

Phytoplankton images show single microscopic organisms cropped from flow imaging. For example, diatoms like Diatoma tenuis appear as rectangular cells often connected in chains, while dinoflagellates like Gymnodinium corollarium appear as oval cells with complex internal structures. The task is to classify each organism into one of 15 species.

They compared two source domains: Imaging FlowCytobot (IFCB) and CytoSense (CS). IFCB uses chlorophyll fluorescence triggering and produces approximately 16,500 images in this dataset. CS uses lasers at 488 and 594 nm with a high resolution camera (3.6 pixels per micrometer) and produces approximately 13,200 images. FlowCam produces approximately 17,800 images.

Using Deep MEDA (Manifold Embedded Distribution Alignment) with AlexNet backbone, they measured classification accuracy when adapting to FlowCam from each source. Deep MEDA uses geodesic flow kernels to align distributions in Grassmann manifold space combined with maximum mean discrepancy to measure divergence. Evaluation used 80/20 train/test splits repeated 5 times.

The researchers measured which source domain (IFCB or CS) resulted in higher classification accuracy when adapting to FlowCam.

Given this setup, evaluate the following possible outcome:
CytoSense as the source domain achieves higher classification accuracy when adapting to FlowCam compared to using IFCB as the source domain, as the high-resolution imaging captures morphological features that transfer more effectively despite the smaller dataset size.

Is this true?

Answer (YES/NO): NO